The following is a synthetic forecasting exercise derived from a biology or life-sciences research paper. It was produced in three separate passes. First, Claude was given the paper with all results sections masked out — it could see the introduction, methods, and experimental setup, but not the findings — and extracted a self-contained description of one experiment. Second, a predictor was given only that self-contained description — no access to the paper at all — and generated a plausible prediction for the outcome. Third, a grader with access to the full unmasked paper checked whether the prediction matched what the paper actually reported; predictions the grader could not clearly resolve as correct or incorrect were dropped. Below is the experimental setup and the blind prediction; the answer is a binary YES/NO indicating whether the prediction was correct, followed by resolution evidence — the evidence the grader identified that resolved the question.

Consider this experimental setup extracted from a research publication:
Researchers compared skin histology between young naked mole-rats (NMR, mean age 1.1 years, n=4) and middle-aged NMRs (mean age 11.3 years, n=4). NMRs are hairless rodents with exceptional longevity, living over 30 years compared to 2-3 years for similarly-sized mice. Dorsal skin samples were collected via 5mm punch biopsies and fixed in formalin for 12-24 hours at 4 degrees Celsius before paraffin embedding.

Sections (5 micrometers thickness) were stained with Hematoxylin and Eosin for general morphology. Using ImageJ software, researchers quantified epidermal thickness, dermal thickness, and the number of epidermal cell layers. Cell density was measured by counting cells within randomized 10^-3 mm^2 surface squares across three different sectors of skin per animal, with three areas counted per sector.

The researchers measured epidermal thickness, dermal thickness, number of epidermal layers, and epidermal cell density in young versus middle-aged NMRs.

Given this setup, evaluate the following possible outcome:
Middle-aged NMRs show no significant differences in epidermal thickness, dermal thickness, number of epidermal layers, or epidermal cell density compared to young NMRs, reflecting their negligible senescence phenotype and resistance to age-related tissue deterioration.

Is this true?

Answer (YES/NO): NO